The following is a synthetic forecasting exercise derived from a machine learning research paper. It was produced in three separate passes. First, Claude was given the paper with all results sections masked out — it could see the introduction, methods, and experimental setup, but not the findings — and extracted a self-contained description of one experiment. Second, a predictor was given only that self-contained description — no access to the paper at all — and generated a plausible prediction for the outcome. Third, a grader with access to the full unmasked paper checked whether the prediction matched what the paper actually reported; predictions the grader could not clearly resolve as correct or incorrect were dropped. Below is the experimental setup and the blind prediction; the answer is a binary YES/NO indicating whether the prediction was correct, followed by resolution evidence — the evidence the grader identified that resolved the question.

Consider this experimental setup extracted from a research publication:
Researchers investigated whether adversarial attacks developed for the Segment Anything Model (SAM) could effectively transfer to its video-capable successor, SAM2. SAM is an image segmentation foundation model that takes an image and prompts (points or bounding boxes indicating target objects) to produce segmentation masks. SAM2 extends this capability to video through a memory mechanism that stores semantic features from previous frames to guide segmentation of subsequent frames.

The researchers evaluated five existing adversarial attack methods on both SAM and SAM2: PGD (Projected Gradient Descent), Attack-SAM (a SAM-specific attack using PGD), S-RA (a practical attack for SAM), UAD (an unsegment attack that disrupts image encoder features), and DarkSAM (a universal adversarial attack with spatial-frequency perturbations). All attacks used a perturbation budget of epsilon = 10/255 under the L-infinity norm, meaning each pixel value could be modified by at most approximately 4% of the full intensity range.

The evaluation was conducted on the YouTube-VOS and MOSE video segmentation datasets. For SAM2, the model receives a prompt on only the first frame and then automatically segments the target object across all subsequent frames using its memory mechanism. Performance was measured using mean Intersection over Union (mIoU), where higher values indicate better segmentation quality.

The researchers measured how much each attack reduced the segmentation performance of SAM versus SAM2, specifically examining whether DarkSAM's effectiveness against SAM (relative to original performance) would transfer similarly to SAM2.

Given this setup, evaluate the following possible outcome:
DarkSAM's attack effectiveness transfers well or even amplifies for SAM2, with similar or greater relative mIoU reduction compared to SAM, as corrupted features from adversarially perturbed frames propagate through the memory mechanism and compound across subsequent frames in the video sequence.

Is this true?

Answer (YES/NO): NO